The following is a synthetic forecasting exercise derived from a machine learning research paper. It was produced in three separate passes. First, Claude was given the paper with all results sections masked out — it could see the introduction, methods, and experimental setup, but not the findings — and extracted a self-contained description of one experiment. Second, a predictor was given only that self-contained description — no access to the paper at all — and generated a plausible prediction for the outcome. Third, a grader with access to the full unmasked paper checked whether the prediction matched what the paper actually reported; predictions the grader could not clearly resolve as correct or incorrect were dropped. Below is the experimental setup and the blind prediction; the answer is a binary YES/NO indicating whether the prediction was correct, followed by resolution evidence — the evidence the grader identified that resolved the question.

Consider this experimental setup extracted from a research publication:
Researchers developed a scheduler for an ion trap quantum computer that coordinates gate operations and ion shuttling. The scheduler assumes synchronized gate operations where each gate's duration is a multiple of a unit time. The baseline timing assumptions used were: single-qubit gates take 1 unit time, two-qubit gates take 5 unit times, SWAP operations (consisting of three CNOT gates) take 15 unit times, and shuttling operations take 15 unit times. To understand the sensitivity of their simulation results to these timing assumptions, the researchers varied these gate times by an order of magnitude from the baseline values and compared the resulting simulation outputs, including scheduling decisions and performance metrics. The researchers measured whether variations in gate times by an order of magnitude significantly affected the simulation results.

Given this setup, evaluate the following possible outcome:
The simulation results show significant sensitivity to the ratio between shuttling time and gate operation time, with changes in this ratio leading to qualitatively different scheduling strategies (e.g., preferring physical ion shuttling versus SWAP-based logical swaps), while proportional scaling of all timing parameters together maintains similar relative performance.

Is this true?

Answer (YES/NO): NO